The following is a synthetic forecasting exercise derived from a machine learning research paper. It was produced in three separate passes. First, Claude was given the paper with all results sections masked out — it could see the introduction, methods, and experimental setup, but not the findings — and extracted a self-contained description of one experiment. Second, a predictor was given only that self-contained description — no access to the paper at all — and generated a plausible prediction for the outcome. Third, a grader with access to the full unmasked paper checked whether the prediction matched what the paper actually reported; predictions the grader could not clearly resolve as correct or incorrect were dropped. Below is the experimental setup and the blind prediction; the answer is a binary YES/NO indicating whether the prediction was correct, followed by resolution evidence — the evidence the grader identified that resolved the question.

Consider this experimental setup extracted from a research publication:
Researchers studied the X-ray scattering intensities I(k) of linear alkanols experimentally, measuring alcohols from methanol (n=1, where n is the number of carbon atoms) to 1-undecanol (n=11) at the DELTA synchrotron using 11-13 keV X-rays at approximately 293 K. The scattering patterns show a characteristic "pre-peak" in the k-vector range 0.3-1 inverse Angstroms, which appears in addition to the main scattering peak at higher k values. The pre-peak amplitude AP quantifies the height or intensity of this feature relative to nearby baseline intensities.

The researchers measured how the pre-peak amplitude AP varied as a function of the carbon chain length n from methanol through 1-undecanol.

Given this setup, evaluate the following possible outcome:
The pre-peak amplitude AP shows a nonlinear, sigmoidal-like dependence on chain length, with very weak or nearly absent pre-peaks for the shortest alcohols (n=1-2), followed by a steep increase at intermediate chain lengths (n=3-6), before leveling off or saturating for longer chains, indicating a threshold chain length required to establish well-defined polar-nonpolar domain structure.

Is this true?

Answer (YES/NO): NO